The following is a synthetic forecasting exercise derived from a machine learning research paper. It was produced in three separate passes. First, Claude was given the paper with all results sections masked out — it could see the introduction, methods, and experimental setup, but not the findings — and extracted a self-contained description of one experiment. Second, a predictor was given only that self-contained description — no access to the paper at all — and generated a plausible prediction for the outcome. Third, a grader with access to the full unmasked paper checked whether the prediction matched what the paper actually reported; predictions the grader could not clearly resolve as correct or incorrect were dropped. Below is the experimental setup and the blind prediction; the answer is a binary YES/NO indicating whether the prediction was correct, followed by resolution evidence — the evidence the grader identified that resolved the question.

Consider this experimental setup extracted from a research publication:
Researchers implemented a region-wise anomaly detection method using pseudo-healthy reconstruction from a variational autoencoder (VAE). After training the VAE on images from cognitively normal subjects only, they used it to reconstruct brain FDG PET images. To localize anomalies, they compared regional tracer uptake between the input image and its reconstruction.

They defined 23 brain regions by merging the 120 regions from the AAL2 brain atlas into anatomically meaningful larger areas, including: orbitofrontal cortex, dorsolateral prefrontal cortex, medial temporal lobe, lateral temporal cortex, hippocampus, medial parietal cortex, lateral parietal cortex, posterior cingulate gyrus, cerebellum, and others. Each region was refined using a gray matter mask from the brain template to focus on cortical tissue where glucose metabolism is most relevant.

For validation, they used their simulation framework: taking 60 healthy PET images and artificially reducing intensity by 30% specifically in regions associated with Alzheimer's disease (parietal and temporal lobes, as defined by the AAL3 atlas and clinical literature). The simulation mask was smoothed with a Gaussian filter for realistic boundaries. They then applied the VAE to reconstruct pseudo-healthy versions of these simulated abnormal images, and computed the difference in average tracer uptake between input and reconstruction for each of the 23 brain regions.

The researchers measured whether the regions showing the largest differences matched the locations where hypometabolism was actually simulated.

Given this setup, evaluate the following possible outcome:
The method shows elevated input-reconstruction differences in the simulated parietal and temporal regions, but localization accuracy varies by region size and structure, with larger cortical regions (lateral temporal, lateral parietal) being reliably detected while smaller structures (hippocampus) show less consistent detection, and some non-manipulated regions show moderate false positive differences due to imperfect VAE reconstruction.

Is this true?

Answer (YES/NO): NO